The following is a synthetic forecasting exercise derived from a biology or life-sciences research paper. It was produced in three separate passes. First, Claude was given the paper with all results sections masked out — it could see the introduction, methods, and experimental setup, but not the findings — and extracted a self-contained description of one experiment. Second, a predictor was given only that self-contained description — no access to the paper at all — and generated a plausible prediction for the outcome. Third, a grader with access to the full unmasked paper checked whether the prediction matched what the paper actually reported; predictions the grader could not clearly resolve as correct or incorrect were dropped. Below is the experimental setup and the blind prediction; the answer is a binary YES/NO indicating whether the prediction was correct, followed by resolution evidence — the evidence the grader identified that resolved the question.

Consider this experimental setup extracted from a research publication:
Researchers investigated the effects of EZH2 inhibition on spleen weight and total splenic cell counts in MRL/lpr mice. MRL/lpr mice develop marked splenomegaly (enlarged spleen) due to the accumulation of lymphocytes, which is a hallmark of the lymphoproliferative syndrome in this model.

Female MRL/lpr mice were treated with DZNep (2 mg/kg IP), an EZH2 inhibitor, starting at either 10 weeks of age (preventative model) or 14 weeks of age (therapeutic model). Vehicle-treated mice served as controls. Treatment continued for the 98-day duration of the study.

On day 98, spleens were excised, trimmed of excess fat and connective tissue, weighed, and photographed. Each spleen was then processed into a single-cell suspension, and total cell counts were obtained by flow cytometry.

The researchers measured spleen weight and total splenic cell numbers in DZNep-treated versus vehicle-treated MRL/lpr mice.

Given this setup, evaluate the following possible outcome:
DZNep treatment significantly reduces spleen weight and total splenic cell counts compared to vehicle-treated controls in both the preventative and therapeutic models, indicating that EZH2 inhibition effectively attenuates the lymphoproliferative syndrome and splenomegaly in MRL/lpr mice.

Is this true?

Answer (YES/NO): YES